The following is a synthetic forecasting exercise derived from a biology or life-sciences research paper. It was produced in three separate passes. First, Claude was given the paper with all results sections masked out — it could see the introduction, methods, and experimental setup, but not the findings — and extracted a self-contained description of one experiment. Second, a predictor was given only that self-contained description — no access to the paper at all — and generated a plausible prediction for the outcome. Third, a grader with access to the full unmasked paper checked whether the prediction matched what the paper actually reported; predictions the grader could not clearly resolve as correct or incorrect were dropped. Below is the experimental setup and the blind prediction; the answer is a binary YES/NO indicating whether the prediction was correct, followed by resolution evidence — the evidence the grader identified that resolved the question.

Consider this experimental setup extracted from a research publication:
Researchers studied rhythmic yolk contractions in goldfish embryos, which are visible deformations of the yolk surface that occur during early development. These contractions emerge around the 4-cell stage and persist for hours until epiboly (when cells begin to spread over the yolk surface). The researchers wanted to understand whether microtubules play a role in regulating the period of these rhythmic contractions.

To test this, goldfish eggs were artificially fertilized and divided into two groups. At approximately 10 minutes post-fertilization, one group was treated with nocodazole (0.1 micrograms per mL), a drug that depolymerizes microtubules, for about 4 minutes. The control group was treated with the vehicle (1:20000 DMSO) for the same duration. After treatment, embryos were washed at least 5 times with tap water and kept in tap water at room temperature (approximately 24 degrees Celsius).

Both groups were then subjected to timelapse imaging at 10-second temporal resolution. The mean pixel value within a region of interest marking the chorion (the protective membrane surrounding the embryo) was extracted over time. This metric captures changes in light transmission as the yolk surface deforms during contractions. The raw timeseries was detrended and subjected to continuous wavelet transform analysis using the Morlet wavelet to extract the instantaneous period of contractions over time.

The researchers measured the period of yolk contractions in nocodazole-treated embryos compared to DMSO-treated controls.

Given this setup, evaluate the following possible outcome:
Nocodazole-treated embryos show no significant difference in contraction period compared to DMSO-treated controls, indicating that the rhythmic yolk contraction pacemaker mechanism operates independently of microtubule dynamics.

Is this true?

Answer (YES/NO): NO